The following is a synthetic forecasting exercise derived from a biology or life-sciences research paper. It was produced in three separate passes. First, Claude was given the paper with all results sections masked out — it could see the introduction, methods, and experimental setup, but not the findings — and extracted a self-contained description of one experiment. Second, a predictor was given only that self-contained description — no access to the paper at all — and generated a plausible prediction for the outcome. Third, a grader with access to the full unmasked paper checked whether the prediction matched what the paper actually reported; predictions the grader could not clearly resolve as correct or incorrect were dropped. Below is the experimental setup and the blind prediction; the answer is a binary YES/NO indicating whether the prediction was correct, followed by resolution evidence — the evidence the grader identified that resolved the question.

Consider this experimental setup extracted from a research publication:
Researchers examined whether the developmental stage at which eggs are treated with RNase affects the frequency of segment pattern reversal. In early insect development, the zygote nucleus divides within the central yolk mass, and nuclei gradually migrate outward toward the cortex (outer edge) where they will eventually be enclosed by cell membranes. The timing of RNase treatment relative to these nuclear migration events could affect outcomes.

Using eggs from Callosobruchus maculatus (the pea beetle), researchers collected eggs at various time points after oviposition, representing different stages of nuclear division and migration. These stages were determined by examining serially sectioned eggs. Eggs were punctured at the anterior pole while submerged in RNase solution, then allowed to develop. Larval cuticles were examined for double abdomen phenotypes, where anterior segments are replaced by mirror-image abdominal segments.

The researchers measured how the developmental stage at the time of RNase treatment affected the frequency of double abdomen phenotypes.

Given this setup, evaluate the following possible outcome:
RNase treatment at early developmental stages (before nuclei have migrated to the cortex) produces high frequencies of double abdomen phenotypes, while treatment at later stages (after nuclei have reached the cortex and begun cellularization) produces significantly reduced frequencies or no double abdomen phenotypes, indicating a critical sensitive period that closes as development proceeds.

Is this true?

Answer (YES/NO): NO